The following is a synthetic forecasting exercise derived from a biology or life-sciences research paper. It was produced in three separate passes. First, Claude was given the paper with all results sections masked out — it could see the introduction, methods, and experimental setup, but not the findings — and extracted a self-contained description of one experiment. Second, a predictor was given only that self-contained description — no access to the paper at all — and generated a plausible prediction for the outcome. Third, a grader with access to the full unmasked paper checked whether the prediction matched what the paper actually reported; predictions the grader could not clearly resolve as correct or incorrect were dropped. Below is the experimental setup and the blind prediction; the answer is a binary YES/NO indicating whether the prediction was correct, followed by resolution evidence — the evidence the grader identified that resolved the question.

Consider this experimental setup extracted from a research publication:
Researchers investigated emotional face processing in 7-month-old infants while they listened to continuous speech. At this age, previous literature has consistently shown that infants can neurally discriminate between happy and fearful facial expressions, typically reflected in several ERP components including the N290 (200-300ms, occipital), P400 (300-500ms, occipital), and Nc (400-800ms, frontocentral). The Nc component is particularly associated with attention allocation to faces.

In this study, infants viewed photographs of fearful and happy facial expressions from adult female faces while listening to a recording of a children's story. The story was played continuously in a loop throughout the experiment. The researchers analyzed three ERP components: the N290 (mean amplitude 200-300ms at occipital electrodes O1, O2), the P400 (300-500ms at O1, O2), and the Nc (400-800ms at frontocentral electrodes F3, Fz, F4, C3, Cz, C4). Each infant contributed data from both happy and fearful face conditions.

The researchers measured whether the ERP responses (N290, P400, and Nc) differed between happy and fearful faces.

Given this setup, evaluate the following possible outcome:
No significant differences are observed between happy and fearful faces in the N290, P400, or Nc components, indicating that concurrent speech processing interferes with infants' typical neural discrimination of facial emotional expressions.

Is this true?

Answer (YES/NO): YES